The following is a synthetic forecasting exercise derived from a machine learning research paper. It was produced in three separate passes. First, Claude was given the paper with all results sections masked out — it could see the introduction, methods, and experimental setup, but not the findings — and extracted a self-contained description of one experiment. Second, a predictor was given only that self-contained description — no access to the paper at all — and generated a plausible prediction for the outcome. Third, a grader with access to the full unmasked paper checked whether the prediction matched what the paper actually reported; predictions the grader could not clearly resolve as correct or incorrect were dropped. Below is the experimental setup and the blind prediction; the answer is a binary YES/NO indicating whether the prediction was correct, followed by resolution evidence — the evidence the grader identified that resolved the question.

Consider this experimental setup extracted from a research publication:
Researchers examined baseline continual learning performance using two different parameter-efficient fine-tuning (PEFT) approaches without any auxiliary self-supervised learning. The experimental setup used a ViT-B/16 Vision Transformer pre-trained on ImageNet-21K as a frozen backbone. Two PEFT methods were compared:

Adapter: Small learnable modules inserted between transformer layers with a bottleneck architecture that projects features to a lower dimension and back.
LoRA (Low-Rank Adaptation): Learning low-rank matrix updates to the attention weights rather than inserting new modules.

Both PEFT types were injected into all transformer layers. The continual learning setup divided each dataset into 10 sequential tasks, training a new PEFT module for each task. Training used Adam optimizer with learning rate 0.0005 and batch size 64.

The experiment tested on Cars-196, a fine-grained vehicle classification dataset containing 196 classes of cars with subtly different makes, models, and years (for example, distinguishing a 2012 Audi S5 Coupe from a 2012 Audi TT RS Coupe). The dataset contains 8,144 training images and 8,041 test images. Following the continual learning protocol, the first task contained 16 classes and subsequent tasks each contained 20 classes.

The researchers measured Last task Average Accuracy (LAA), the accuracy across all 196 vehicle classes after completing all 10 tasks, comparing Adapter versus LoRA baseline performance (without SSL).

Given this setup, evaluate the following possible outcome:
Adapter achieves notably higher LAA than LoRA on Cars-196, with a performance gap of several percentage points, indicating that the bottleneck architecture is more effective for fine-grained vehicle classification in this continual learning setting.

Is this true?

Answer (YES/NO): NO